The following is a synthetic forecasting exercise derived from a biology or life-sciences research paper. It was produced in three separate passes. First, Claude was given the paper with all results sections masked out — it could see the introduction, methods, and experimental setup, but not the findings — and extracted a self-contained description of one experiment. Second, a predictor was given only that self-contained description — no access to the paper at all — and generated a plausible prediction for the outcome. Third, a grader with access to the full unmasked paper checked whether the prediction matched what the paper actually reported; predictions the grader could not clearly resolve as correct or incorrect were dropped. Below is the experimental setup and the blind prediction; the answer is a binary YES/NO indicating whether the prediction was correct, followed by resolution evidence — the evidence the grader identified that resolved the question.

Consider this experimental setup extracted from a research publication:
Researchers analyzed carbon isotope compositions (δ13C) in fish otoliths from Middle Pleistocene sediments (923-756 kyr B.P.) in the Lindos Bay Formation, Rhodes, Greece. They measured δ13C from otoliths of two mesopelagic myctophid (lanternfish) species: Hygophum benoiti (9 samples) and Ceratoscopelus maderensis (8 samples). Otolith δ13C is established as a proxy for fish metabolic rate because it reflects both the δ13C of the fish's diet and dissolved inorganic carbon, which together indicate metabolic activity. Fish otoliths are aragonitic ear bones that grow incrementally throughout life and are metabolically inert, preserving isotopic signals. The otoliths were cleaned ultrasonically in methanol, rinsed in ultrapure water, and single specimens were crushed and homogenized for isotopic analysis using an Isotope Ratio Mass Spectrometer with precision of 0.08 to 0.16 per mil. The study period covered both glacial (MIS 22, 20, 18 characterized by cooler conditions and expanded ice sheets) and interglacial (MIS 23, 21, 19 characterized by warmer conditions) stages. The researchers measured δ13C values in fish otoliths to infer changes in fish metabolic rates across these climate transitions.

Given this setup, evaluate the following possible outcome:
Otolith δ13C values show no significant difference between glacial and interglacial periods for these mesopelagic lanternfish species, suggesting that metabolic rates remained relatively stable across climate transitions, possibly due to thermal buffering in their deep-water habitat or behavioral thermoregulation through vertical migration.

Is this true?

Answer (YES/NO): YES